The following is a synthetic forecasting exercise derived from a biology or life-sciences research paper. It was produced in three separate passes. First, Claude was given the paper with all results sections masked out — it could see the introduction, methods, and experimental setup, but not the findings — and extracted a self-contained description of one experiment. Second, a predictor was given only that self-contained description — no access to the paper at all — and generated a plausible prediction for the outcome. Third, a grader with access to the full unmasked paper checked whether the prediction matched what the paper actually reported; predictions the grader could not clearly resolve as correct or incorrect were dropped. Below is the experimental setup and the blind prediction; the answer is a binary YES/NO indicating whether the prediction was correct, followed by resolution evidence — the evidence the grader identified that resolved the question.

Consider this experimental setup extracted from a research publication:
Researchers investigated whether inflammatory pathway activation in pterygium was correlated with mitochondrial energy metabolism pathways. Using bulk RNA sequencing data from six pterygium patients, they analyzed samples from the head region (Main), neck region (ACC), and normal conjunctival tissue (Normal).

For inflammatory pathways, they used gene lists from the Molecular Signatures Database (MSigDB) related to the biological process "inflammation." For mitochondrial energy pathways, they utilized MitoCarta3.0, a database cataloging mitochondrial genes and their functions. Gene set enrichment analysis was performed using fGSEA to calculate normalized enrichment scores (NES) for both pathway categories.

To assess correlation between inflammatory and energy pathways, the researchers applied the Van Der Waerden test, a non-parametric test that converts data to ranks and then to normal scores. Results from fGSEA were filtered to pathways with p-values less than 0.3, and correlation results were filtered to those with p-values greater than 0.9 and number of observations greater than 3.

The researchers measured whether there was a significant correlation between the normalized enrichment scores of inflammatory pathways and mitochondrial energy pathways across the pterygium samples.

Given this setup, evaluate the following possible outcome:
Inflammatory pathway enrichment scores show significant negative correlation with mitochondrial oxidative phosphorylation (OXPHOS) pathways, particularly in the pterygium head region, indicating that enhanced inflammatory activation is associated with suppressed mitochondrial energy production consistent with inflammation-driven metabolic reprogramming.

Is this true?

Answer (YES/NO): NO